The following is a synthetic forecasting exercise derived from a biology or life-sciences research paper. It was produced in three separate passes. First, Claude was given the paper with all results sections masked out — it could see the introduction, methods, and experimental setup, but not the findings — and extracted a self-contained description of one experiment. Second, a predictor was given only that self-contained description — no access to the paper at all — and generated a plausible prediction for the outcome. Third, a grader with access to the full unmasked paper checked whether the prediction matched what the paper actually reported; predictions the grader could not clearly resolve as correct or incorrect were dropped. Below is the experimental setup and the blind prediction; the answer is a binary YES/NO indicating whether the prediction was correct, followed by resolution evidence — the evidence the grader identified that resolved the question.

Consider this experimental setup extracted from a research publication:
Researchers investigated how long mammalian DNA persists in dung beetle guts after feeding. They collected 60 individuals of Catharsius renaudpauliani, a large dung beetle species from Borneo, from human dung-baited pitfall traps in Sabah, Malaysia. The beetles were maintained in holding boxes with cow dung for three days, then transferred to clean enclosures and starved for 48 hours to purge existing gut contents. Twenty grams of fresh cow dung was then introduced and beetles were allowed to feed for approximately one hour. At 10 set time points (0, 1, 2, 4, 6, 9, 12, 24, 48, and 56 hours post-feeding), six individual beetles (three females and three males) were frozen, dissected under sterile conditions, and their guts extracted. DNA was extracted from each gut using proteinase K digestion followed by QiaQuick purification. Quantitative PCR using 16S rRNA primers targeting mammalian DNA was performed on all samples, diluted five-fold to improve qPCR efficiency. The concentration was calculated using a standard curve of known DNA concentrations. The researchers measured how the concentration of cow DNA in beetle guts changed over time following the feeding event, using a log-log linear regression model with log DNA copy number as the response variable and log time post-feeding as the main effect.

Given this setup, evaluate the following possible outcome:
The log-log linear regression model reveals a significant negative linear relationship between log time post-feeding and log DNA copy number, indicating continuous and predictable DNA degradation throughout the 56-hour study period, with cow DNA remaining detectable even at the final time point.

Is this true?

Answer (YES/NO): NO